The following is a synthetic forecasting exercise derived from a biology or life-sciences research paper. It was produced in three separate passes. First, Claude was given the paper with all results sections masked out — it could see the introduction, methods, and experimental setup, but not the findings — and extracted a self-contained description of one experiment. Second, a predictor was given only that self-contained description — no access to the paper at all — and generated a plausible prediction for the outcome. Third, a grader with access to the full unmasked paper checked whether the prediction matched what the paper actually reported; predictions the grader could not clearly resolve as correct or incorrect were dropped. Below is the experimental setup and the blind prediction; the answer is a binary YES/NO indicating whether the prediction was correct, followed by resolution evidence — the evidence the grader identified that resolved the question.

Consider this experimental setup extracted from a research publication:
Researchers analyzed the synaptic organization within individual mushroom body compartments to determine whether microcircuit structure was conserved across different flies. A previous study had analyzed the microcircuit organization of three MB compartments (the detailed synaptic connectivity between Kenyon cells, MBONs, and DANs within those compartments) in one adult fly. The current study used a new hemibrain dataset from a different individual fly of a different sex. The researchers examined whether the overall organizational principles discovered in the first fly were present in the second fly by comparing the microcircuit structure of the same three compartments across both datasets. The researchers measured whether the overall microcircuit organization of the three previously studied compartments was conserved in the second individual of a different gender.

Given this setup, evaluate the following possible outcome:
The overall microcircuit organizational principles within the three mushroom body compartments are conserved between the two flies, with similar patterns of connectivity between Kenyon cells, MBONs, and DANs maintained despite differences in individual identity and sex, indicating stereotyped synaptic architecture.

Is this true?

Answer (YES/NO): YES